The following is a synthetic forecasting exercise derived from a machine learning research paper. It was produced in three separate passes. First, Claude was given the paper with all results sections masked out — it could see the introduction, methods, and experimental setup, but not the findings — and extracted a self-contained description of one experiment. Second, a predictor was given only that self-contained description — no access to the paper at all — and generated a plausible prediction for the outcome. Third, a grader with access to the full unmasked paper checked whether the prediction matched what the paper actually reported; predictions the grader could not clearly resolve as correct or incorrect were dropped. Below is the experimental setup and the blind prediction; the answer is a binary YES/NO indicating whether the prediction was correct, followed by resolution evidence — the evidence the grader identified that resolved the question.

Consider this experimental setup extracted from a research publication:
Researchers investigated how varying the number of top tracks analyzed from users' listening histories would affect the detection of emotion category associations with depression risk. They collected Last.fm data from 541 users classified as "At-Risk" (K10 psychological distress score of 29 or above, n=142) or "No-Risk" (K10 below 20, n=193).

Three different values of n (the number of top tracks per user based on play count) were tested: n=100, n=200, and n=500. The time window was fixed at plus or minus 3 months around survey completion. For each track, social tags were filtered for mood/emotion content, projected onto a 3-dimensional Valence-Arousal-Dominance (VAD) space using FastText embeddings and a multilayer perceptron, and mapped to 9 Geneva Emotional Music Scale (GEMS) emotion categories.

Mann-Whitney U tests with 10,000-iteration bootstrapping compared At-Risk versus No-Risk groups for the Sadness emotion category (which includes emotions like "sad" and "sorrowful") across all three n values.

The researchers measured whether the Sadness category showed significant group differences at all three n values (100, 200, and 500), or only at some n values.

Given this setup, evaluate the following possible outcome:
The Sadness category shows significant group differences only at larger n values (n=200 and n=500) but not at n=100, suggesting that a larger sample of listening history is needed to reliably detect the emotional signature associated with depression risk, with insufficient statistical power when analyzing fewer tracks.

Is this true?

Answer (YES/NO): NO